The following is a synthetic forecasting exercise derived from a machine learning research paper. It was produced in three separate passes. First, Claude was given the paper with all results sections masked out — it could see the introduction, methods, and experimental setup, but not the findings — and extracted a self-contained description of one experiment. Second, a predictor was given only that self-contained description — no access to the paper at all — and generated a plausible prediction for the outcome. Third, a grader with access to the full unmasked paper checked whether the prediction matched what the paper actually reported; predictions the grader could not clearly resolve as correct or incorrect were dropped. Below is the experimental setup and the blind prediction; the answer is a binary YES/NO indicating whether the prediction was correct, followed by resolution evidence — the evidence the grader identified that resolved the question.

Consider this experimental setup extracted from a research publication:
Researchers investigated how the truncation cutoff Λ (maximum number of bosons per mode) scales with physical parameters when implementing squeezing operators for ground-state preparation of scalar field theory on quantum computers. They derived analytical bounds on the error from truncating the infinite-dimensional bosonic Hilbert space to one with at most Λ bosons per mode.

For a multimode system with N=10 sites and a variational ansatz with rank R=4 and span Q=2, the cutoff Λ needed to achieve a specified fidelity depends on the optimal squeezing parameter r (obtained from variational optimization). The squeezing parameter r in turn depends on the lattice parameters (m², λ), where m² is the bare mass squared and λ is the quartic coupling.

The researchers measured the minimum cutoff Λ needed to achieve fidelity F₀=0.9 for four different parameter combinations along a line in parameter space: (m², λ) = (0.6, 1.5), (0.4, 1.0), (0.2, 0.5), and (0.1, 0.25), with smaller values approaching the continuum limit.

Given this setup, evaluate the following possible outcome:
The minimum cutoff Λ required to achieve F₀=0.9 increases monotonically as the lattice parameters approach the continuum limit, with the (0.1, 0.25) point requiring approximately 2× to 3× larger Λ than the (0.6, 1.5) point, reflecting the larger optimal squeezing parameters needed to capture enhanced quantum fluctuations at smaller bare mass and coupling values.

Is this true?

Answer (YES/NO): NO